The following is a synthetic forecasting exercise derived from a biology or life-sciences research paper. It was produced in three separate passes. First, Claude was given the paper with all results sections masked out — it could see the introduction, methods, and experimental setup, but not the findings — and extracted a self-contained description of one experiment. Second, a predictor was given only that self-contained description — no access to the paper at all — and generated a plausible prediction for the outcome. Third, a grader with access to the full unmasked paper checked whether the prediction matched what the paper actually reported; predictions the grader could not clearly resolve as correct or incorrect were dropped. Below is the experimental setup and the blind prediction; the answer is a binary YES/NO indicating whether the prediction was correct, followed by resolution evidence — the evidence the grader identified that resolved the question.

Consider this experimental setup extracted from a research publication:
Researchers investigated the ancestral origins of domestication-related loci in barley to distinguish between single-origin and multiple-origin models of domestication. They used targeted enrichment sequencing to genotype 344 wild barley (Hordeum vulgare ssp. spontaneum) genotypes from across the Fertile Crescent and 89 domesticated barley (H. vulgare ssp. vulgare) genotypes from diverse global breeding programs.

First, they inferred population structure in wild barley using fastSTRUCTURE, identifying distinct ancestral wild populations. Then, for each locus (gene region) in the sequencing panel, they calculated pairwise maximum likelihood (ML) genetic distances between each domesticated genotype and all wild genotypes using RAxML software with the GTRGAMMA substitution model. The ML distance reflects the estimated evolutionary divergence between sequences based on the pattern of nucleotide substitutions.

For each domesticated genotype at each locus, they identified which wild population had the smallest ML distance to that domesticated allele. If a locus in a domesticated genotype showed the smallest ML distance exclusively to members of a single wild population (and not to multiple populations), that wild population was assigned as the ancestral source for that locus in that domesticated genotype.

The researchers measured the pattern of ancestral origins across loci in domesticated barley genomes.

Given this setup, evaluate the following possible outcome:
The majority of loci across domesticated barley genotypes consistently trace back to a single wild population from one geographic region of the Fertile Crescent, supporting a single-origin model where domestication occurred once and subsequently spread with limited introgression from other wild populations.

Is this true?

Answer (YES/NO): NO